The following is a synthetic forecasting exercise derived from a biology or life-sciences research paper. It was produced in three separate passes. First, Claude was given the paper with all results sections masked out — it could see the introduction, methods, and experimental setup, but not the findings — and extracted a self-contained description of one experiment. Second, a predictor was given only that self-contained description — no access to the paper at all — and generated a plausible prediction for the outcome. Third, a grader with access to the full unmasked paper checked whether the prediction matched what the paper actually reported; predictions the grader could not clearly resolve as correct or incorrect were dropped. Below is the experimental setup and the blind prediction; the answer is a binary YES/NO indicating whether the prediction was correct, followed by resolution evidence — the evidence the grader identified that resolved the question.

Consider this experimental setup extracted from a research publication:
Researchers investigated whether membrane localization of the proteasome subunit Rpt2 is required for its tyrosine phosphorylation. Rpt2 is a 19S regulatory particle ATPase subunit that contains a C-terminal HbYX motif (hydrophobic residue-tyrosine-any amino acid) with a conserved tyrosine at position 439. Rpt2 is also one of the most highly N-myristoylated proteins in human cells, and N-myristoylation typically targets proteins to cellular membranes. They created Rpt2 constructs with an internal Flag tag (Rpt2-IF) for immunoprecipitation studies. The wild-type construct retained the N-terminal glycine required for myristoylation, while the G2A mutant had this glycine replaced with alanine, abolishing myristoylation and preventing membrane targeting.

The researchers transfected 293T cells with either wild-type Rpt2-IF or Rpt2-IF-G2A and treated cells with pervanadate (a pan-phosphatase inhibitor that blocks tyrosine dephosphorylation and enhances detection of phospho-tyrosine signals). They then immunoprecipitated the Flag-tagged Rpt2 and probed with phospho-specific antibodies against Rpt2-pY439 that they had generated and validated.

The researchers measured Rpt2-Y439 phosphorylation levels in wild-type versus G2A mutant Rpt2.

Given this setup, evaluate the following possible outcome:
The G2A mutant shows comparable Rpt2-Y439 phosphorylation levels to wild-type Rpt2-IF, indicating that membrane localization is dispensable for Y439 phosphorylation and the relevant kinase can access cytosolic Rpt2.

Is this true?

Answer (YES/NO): NO